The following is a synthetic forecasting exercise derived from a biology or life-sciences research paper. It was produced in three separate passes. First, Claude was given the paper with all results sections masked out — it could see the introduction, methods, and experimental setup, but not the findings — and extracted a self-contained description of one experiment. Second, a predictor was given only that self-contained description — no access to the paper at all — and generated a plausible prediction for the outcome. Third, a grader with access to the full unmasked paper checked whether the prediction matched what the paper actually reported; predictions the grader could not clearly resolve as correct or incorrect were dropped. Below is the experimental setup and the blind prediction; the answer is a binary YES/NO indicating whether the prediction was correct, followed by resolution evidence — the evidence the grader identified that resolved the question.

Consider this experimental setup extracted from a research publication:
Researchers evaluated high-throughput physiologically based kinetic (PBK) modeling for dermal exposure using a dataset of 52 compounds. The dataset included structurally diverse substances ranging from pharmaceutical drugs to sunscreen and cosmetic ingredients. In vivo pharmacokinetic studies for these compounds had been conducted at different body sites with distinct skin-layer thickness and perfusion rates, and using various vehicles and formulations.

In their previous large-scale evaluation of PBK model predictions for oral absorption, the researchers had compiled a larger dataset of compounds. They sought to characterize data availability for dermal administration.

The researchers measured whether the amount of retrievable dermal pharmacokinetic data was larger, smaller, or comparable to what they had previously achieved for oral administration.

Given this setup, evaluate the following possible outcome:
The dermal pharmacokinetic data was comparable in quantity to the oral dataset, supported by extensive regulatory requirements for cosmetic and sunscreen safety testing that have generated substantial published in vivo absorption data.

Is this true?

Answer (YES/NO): NO